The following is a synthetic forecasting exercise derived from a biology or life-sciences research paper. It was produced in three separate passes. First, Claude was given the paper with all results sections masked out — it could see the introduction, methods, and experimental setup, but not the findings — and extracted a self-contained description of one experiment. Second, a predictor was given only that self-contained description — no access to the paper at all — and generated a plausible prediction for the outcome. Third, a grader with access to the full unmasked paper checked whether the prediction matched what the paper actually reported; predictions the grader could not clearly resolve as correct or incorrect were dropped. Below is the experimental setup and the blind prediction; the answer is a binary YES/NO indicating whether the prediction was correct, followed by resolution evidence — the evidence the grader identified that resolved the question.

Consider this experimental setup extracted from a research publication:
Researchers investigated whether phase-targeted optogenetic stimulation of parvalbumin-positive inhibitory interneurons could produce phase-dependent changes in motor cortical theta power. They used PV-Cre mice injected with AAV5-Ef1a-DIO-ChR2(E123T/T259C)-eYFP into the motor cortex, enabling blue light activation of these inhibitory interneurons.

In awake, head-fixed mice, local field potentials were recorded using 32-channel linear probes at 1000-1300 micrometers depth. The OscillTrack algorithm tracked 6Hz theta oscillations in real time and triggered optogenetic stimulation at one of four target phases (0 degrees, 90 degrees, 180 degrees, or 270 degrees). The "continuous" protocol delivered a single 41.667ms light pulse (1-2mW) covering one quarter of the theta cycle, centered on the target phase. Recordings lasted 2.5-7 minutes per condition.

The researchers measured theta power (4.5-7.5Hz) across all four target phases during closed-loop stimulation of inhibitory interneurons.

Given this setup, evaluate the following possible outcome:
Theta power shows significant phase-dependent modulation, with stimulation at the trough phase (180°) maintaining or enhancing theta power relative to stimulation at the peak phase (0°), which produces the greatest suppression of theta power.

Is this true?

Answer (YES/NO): NO